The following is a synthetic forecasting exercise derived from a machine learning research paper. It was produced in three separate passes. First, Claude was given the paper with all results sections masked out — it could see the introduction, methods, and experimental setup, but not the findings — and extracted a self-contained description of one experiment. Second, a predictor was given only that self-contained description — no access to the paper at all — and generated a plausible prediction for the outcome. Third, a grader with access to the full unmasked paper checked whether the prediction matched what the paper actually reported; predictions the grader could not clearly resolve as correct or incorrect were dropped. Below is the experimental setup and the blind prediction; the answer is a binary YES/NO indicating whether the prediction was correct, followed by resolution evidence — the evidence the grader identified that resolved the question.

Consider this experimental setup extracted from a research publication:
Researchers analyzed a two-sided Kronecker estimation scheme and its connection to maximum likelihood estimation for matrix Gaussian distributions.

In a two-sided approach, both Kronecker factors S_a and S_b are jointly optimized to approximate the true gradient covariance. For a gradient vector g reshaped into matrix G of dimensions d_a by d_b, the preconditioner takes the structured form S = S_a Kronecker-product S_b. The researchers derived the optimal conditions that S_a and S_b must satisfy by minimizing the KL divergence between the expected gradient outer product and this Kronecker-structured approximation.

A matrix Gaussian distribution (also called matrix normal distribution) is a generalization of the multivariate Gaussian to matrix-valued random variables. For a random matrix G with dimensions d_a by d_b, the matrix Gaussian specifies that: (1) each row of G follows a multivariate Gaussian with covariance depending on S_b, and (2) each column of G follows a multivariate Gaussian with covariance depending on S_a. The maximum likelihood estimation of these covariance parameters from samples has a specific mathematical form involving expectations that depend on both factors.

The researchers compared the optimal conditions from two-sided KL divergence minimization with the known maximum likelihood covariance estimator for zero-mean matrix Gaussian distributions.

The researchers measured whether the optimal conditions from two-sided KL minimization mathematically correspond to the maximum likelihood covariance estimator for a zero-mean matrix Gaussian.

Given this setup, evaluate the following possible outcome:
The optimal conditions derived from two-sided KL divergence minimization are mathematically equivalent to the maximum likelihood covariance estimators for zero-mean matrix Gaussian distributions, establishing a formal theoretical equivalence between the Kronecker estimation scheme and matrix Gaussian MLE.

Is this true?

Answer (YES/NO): YES